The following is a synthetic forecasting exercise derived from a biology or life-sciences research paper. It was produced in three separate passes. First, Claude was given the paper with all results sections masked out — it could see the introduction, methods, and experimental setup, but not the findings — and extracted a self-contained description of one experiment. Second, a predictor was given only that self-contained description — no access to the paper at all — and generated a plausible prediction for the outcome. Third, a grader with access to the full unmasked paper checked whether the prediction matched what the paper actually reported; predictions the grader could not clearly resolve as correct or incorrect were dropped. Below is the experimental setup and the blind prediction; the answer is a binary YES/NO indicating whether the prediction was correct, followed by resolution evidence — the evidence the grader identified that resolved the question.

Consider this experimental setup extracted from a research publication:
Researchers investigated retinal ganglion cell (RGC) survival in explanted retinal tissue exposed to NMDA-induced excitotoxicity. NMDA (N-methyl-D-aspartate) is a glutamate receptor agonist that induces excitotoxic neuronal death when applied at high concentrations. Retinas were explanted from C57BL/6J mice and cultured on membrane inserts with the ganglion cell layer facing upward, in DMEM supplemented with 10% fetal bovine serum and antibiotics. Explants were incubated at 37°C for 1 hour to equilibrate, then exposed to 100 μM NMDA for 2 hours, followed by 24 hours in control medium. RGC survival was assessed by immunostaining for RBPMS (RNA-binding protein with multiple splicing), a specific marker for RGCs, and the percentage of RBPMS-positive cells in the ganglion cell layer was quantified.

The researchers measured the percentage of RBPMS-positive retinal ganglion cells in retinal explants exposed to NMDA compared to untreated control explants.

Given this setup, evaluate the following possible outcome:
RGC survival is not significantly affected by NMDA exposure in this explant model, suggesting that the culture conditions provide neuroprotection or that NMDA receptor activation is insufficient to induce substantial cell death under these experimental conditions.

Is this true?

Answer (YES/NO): NO